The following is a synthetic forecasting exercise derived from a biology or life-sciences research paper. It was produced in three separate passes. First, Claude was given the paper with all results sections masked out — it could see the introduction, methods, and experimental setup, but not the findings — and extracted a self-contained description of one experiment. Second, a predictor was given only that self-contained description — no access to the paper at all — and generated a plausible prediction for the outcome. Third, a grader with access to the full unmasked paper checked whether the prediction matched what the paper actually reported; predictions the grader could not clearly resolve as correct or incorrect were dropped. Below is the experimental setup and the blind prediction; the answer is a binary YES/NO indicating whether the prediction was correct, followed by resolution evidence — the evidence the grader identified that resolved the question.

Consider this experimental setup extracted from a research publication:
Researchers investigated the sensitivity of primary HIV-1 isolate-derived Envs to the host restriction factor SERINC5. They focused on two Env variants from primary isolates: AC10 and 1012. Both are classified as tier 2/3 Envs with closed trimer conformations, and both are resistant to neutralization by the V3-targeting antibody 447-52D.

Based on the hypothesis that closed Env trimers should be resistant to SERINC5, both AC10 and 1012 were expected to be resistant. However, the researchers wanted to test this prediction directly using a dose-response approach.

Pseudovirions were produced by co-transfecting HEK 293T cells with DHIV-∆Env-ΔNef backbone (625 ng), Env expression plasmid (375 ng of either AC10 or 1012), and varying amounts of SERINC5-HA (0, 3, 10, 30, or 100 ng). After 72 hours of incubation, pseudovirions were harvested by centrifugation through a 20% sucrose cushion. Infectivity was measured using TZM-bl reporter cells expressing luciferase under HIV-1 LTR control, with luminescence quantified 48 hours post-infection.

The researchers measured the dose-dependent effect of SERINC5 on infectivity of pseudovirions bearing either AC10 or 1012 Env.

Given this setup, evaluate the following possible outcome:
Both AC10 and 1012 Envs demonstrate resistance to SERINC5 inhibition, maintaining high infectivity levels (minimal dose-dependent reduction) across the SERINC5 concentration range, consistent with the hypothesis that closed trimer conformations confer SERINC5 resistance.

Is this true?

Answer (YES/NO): NO